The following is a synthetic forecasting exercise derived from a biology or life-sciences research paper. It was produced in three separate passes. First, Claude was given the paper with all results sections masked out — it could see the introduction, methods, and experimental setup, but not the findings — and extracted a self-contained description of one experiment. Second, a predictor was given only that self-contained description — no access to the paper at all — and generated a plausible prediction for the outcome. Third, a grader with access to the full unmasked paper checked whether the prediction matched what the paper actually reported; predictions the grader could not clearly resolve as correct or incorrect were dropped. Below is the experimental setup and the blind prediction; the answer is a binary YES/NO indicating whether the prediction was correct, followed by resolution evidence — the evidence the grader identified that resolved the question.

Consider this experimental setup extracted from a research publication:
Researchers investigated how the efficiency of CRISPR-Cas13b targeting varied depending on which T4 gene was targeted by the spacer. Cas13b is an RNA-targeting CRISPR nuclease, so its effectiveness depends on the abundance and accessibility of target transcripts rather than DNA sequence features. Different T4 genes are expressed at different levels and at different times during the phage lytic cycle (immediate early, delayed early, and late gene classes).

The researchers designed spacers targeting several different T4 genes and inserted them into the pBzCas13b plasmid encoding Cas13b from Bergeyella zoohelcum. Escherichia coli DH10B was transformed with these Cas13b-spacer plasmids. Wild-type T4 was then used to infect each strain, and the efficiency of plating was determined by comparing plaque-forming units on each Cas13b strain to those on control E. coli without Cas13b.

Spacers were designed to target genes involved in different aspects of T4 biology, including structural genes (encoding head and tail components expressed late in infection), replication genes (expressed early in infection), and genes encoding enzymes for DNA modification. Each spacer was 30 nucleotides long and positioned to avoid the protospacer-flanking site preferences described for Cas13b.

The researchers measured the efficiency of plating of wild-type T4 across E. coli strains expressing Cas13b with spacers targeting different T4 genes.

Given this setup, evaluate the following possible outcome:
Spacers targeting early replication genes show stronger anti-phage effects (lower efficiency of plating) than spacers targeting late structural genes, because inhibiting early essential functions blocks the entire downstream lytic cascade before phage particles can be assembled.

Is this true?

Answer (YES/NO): NO